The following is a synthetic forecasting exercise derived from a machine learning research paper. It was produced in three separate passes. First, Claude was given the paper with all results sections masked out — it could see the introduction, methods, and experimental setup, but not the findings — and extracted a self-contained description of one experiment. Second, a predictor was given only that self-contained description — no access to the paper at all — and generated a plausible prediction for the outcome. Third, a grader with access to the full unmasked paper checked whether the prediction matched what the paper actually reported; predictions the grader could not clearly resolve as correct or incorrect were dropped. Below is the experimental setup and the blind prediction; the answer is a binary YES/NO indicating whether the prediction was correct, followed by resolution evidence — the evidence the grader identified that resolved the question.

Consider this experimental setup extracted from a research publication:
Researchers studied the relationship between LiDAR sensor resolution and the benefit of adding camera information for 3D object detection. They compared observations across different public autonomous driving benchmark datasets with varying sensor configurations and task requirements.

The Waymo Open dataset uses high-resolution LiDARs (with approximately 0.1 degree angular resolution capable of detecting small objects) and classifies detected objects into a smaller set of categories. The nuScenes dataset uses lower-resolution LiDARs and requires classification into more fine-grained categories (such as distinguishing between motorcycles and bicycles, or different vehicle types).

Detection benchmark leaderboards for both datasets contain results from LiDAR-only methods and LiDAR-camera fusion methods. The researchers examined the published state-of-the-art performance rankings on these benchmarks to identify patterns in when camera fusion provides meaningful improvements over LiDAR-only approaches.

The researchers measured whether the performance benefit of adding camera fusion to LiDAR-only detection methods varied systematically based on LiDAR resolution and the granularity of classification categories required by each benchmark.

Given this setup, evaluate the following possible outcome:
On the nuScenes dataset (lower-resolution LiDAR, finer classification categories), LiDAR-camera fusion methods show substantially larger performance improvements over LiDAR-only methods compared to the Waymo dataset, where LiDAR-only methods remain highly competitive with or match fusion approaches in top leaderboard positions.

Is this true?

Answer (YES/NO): YES